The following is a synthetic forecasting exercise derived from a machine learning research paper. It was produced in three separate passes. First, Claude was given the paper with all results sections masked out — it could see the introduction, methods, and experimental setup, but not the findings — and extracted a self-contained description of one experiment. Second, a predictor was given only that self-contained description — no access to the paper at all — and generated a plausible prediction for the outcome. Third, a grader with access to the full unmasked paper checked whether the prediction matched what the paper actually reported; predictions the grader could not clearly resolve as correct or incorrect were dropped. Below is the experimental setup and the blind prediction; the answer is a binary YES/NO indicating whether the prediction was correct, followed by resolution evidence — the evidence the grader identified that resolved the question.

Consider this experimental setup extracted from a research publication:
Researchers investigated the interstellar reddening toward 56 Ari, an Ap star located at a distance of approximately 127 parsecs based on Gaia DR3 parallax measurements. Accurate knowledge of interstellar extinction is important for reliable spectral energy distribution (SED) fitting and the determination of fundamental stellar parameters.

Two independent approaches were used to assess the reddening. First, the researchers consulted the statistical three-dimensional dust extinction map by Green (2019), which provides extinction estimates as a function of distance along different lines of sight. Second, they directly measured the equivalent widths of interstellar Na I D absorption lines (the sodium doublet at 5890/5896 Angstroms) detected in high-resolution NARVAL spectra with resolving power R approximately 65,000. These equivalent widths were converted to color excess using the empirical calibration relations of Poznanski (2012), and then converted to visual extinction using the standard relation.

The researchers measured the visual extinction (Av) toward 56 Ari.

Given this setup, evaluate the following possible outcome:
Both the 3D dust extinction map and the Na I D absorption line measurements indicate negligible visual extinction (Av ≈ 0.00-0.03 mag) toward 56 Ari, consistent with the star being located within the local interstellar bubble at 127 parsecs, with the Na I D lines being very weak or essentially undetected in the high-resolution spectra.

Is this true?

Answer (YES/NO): NO